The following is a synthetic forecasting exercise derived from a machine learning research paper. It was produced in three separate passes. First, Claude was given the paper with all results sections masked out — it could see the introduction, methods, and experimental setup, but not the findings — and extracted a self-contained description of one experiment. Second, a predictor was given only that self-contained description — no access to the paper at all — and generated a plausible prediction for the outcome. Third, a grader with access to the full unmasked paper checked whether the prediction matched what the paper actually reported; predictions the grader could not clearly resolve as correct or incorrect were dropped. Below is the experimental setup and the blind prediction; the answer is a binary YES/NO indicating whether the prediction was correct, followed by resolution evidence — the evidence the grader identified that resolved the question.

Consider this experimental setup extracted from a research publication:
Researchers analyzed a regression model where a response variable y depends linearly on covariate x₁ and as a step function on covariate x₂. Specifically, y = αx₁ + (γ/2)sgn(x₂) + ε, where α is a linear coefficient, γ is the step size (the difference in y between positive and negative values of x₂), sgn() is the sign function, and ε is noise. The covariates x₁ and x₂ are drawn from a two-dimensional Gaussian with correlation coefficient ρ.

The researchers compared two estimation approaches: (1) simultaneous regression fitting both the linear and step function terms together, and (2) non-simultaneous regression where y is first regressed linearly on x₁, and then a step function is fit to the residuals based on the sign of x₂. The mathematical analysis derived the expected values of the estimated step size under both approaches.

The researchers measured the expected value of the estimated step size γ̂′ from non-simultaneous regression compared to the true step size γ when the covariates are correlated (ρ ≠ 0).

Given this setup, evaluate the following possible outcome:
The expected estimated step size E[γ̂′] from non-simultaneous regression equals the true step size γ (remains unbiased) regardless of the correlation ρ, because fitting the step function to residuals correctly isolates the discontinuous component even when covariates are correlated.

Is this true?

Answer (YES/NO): NO